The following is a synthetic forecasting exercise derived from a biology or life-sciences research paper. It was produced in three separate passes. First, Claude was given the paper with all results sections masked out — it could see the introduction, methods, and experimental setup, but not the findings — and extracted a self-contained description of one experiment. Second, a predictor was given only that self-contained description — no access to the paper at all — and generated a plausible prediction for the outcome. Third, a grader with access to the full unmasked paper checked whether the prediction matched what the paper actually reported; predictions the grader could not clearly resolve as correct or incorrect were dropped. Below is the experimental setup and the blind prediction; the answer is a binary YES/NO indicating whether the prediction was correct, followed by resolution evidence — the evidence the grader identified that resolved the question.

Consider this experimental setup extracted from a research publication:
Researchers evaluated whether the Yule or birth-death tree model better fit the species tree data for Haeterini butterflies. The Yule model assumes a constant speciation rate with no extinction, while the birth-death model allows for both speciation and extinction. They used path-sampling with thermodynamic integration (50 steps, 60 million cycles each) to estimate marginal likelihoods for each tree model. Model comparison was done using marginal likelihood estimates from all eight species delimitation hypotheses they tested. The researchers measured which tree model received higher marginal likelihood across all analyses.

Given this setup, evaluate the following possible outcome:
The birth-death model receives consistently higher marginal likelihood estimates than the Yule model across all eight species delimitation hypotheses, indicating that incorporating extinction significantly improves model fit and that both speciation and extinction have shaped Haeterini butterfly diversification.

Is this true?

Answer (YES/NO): NO